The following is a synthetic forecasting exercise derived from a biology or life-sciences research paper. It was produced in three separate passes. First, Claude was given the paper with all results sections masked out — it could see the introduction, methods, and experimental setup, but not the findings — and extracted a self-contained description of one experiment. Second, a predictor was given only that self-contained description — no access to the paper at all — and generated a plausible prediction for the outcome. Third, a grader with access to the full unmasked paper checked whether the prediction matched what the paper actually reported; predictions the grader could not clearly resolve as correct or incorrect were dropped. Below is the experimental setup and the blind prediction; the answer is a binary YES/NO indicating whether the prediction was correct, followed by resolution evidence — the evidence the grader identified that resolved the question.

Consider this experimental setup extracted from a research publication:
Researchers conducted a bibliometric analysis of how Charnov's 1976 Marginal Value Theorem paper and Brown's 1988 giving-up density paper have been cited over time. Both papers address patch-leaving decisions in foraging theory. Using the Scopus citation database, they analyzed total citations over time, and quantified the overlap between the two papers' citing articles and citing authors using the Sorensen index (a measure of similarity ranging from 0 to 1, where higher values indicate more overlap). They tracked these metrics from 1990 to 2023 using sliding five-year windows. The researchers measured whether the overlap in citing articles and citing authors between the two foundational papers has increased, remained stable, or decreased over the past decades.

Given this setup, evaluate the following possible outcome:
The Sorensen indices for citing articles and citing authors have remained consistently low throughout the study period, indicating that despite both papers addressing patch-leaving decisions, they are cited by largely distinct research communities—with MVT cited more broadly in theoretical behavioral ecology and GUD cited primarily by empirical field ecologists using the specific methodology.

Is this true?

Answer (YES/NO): NO